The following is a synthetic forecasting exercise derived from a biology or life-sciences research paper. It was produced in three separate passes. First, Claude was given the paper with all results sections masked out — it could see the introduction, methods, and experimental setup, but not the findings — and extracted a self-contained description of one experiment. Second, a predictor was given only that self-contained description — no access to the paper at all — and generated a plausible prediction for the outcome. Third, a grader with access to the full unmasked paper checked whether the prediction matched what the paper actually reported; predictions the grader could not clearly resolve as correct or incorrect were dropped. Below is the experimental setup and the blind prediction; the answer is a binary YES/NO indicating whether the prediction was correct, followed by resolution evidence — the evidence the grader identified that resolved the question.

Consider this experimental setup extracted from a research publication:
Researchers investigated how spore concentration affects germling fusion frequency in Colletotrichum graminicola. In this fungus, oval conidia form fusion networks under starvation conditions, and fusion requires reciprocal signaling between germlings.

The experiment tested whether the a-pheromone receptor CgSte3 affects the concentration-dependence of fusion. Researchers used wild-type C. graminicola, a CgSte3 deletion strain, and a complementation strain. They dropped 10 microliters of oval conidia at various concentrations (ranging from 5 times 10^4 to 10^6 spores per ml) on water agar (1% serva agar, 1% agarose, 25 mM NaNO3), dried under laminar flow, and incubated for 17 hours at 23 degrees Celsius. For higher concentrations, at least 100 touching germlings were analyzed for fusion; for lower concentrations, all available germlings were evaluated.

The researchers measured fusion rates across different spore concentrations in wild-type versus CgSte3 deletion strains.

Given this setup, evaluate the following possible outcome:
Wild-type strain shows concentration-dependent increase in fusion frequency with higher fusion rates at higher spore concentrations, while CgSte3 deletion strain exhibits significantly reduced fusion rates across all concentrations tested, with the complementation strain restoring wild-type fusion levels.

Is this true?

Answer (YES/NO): NO